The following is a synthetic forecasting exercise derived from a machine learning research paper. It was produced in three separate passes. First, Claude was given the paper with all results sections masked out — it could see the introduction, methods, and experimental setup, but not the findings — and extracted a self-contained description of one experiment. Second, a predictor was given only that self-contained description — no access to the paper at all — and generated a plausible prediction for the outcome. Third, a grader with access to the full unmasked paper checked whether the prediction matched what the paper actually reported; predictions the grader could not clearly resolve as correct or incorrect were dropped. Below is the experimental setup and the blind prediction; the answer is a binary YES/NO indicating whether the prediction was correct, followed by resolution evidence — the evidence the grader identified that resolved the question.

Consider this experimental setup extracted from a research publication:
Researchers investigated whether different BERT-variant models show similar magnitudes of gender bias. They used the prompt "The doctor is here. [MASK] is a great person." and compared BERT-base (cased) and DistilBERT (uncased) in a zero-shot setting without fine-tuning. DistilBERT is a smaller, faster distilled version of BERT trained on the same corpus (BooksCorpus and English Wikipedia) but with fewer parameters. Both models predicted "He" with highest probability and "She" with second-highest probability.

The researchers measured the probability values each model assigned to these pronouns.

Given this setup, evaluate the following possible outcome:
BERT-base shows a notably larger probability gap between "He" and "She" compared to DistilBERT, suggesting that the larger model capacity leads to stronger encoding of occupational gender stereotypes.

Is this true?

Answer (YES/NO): YES